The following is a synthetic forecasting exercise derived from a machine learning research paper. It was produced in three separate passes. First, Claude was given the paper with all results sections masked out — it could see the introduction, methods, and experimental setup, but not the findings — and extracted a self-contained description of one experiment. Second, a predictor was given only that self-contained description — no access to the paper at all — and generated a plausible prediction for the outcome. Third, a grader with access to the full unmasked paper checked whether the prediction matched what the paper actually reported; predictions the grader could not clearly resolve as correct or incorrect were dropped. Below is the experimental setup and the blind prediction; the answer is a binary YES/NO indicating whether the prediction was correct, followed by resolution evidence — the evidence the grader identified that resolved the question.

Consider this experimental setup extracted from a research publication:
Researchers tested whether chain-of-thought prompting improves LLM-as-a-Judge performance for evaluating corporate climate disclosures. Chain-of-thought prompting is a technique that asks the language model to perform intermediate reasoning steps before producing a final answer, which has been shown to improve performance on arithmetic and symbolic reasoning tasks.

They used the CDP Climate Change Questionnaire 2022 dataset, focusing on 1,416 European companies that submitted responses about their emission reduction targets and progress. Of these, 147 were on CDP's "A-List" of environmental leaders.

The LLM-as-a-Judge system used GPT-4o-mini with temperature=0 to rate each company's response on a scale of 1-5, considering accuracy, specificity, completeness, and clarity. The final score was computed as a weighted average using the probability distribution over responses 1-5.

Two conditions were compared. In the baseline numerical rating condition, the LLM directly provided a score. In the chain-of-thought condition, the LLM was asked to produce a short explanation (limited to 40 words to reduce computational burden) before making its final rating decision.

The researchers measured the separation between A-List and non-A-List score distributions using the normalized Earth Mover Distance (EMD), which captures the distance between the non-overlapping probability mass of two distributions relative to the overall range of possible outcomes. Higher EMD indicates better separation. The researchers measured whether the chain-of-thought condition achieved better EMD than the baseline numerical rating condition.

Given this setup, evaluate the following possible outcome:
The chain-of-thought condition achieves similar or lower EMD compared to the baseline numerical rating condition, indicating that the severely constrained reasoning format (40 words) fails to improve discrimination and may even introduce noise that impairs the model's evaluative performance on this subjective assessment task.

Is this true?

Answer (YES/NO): YES